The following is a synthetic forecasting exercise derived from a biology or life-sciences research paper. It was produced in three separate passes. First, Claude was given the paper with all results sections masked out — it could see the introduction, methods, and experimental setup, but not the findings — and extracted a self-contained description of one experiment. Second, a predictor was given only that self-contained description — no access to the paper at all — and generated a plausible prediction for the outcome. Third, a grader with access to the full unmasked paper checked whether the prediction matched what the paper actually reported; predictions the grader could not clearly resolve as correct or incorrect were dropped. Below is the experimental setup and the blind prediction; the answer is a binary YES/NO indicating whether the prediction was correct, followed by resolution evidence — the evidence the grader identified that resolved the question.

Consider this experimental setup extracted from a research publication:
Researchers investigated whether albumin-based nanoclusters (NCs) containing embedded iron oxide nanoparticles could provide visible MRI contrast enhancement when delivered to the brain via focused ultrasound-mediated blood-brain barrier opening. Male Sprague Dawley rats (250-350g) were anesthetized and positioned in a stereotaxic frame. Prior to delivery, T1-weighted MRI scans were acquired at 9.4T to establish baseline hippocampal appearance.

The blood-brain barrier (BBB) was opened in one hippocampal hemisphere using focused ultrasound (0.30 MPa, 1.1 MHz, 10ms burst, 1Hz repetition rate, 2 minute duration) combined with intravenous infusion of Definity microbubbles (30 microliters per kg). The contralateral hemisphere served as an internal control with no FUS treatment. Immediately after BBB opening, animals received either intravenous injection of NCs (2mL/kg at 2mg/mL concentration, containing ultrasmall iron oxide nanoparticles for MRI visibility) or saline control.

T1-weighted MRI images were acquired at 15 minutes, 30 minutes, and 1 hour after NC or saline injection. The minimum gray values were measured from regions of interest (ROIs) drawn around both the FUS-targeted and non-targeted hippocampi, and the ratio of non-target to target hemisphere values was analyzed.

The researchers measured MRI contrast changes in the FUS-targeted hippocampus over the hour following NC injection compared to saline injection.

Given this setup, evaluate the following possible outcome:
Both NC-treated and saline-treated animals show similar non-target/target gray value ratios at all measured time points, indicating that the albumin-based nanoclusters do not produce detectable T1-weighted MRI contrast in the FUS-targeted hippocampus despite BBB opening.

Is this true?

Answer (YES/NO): NO